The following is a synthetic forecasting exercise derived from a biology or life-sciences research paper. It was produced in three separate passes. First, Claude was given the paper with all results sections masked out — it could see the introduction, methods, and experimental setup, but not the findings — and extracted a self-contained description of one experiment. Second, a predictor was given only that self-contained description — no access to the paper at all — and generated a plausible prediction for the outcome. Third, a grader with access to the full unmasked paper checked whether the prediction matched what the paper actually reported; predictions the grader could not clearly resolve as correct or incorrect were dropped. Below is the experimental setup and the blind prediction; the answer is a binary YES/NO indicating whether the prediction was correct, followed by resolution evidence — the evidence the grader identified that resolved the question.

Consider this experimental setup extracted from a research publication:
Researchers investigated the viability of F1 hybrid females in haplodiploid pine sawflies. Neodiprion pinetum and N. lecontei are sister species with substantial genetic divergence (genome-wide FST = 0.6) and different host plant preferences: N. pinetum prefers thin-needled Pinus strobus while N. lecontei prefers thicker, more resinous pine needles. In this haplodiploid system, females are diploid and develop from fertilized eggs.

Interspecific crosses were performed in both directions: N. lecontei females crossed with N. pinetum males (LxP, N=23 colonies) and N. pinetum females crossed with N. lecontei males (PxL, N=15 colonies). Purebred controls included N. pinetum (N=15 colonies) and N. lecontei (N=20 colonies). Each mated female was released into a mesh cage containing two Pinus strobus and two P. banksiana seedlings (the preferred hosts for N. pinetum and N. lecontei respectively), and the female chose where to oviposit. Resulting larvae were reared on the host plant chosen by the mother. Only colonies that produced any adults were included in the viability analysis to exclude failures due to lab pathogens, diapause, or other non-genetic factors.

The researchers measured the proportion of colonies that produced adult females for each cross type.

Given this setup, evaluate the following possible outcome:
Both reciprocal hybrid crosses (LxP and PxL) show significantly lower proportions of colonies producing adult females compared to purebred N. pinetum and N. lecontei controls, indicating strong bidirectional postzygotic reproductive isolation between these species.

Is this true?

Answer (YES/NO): NO